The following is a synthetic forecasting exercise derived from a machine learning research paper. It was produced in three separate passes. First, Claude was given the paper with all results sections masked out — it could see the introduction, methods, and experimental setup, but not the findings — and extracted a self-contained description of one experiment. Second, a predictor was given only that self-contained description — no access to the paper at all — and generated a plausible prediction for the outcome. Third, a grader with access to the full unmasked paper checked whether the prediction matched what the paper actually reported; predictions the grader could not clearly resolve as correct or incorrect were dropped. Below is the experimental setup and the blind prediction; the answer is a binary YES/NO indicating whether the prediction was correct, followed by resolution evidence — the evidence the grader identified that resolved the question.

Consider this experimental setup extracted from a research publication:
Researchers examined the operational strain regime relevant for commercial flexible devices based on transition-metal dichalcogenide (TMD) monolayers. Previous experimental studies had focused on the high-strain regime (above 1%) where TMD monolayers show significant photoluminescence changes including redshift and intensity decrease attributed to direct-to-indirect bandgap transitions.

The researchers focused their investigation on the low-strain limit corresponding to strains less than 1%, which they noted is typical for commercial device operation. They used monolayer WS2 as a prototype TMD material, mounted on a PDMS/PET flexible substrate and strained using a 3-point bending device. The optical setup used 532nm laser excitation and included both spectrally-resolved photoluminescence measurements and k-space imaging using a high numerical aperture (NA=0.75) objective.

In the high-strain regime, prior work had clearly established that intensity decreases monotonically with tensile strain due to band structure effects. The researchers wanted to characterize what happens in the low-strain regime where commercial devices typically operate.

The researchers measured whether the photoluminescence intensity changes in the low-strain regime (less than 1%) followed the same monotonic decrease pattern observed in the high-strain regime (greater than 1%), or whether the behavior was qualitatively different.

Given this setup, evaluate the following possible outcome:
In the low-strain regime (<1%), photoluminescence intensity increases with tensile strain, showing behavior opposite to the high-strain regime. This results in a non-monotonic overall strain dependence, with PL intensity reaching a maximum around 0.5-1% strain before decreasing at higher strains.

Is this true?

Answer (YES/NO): NO